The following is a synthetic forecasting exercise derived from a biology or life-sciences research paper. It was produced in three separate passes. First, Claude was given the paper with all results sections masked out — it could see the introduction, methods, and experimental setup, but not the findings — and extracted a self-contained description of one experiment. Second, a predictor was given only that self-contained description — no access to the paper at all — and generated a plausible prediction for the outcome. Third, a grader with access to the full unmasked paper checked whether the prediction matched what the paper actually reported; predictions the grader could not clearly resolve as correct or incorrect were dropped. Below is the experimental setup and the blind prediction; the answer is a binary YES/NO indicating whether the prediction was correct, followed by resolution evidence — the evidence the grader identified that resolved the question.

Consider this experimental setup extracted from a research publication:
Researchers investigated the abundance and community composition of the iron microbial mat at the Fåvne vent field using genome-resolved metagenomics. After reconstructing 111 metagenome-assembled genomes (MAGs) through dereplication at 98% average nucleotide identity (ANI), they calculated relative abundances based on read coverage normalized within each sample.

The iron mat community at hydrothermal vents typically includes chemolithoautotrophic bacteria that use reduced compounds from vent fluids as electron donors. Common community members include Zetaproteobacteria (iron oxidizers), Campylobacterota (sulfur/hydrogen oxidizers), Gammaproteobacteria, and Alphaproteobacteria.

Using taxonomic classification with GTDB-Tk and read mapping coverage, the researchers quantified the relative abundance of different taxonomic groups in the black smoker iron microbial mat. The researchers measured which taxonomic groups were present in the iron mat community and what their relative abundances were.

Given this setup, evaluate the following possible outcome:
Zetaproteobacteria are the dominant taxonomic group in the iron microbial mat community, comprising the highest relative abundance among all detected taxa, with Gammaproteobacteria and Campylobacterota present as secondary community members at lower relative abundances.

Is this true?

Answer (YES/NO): NO